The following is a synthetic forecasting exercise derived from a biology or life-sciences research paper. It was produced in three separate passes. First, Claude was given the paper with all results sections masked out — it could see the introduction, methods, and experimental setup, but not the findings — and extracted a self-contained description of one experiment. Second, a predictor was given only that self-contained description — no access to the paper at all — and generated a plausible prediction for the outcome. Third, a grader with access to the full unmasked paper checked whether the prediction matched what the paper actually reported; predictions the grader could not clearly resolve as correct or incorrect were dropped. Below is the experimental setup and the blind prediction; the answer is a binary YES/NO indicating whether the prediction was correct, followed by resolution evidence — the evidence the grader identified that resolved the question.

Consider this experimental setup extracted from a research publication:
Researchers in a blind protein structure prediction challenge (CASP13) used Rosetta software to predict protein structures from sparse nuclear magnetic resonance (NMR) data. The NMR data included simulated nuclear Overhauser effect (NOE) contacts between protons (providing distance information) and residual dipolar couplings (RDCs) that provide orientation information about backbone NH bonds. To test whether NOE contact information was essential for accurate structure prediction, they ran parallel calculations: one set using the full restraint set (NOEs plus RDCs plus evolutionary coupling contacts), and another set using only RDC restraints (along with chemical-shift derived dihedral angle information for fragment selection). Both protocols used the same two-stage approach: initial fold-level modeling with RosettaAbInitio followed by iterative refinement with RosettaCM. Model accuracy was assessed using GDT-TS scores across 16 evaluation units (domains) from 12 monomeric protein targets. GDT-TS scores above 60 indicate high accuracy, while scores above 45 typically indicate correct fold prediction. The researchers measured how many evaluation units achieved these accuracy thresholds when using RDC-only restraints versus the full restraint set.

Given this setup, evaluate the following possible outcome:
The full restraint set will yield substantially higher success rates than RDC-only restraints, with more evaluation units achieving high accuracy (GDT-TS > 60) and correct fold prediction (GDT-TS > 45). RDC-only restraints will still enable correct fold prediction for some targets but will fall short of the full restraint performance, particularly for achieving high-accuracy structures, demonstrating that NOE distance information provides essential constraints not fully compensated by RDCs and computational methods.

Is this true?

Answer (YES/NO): YES